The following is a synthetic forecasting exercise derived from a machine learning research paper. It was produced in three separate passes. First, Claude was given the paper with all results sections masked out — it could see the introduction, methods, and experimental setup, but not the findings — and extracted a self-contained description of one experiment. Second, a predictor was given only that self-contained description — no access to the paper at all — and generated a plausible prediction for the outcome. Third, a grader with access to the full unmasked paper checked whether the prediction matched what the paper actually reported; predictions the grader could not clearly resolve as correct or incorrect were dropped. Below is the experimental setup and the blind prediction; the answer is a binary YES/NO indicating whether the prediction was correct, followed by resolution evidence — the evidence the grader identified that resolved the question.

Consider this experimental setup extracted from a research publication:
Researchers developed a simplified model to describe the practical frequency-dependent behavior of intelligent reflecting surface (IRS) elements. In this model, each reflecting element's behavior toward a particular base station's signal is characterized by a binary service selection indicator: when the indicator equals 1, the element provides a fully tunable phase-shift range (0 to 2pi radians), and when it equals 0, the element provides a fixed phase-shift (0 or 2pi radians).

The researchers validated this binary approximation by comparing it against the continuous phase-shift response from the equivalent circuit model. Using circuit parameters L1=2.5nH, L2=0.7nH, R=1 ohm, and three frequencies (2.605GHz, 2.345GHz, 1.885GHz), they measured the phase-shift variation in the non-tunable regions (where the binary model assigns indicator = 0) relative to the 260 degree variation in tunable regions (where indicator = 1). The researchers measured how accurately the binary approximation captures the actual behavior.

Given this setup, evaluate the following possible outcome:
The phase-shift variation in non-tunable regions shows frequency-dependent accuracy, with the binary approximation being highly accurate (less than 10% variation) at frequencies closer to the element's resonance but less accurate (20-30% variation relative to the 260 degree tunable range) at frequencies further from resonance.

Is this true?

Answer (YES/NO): NO